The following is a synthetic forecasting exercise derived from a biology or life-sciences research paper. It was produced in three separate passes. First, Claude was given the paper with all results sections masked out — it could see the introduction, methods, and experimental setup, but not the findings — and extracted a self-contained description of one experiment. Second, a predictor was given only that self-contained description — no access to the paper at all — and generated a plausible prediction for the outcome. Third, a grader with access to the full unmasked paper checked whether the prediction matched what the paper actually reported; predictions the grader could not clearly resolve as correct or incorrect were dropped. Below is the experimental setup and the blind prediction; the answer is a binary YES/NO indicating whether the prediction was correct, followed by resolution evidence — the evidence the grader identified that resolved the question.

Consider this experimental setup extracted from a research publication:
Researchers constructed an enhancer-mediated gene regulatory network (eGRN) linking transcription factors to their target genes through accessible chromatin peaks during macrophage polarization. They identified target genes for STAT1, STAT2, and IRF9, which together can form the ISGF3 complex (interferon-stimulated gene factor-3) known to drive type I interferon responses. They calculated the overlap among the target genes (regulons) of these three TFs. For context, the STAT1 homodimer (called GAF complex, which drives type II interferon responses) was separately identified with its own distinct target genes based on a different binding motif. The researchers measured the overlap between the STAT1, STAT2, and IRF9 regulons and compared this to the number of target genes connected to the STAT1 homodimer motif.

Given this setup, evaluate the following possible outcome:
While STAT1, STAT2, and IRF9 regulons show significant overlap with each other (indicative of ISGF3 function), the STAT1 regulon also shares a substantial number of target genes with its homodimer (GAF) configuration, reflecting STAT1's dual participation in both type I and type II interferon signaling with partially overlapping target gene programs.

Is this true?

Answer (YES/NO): NO